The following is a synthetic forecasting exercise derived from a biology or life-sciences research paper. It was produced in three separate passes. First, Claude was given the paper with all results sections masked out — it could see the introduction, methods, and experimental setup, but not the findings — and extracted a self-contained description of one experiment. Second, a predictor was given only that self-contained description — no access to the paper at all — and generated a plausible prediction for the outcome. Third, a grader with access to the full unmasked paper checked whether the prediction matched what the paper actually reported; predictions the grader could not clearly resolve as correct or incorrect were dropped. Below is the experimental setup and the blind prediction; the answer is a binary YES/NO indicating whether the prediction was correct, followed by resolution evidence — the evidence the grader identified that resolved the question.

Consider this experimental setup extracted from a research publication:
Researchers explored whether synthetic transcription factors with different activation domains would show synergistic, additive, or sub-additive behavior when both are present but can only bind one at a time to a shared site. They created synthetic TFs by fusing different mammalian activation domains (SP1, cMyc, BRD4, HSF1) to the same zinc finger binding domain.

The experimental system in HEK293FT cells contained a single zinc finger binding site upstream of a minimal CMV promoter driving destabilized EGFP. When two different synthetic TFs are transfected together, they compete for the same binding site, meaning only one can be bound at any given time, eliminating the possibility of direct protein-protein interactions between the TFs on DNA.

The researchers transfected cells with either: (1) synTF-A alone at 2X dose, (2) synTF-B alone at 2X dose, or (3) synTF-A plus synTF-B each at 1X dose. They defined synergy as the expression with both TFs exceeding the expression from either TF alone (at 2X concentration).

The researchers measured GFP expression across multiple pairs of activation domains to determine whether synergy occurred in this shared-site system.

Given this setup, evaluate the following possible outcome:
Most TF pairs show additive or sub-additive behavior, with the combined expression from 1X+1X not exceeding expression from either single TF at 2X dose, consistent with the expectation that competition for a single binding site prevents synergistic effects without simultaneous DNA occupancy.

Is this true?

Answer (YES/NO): NO